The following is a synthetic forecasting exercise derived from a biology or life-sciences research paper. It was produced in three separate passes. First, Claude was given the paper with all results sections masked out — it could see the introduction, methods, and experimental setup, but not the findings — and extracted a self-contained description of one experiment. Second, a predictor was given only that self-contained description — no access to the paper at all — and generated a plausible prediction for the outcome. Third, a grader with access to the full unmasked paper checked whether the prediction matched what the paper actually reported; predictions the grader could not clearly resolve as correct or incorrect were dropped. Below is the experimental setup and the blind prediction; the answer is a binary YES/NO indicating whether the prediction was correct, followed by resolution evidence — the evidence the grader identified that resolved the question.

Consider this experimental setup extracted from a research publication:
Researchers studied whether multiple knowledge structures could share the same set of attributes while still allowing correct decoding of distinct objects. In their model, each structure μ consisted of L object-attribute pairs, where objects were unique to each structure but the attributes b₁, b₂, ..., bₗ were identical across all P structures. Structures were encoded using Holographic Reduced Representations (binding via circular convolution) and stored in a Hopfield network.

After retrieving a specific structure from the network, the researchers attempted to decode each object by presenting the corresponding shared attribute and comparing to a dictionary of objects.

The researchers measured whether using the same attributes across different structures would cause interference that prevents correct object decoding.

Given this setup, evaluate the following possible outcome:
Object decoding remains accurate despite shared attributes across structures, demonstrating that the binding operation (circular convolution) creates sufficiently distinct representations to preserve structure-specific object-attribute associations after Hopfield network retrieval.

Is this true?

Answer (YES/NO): YES